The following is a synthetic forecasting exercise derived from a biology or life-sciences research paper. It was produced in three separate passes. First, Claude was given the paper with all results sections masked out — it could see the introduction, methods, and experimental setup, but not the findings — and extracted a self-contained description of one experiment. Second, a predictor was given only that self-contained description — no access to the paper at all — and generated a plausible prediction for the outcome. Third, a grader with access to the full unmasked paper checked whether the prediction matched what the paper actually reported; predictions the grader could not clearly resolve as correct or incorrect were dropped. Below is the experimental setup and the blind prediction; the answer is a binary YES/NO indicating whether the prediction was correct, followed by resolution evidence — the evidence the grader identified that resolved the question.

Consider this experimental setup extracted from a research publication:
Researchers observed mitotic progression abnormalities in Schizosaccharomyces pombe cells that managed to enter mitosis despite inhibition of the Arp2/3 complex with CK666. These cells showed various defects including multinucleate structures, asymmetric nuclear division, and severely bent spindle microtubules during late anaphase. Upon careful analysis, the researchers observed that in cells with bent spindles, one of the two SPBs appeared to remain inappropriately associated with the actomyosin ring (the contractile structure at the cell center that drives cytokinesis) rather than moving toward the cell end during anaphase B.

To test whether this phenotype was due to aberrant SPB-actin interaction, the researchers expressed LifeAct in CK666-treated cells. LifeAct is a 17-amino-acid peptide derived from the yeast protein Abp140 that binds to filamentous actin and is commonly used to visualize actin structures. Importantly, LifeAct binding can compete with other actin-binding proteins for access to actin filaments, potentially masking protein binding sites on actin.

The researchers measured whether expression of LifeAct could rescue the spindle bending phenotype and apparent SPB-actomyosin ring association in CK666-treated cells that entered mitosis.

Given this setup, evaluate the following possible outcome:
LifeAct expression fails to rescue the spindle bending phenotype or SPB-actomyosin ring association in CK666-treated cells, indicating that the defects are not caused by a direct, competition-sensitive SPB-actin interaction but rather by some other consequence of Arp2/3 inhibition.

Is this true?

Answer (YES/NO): NO